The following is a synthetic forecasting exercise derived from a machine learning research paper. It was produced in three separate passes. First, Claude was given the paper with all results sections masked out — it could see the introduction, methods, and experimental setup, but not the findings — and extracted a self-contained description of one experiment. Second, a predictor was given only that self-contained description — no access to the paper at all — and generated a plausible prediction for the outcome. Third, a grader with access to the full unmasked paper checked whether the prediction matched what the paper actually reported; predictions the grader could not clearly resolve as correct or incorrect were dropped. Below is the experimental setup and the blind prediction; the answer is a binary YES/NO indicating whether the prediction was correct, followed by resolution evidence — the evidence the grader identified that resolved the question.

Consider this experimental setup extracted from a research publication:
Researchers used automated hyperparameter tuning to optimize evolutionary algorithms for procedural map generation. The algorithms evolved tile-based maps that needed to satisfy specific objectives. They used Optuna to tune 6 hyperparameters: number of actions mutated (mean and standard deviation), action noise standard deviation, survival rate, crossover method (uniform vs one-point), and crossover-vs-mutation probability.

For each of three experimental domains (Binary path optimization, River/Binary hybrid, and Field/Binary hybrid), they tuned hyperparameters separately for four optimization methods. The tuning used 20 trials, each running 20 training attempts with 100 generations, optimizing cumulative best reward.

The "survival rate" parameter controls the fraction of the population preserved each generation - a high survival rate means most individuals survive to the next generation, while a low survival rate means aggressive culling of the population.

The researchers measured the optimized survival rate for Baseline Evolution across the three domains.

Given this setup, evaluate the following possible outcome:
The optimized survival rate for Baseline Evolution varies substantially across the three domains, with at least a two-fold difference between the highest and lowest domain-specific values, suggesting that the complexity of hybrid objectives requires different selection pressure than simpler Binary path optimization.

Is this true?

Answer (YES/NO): NO